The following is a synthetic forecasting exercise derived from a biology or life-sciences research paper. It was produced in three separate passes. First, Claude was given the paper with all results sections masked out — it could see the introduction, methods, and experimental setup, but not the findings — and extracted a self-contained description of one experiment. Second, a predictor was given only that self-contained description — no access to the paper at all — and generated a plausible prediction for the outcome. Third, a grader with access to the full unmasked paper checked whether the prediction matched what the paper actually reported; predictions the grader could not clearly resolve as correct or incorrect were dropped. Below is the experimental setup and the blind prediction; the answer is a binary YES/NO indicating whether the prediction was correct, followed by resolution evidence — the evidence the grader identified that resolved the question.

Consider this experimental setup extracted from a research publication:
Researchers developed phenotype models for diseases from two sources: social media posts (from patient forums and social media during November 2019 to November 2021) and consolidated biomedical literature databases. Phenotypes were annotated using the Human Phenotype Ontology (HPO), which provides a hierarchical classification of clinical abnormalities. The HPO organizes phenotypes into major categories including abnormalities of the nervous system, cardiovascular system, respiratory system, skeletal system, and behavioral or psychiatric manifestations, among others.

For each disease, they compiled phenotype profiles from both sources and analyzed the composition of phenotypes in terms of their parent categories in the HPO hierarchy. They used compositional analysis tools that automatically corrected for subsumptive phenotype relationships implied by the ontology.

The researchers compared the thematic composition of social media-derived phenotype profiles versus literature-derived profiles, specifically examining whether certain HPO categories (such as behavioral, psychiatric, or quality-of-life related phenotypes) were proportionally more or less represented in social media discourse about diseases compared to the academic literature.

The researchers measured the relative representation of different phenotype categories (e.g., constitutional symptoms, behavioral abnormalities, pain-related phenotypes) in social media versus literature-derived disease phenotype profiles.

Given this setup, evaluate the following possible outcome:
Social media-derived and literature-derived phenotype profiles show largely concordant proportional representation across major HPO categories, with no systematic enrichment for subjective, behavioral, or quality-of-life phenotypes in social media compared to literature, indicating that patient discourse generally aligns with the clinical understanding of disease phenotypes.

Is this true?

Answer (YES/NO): NO